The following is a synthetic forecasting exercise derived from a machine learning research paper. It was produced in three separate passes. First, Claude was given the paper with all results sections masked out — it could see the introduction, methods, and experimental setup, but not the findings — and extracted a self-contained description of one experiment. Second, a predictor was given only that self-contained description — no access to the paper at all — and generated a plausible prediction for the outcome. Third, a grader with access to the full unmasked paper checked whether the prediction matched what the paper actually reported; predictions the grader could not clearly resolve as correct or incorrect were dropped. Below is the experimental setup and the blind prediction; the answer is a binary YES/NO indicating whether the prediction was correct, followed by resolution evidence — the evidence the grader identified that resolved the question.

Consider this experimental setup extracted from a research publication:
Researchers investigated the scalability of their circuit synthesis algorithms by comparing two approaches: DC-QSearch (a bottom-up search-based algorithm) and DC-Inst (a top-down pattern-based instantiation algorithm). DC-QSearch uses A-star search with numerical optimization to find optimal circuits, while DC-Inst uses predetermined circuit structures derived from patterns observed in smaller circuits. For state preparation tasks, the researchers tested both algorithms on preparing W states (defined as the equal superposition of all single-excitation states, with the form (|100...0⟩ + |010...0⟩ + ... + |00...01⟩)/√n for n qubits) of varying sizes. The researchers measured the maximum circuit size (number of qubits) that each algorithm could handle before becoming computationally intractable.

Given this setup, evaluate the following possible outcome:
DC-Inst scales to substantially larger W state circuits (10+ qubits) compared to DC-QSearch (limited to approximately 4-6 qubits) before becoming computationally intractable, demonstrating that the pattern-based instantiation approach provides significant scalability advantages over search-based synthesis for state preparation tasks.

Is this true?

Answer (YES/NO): YES